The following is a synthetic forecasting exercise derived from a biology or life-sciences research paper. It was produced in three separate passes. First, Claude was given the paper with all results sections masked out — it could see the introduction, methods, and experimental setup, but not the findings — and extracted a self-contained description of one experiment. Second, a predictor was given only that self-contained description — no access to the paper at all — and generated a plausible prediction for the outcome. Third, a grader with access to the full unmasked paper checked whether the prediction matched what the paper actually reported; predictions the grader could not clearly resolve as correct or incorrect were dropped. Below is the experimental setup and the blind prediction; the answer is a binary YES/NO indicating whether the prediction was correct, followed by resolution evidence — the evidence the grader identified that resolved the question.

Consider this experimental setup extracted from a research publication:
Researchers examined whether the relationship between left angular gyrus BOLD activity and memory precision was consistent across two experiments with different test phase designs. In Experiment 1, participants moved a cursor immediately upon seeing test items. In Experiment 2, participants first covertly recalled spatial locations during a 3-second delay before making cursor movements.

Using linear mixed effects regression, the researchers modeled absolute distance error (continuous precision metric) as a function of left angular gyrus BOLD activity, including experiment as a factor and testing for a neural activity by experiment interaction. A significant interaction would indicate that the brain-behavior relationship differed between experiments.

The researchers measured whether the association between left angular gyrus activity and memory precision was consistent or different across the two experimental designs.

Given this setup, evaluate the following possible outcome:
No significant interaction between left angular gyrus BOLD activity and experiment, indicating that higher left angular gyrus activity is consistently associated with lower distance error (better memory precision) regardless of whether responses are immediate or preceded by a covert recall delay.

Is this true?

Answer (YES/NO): YES